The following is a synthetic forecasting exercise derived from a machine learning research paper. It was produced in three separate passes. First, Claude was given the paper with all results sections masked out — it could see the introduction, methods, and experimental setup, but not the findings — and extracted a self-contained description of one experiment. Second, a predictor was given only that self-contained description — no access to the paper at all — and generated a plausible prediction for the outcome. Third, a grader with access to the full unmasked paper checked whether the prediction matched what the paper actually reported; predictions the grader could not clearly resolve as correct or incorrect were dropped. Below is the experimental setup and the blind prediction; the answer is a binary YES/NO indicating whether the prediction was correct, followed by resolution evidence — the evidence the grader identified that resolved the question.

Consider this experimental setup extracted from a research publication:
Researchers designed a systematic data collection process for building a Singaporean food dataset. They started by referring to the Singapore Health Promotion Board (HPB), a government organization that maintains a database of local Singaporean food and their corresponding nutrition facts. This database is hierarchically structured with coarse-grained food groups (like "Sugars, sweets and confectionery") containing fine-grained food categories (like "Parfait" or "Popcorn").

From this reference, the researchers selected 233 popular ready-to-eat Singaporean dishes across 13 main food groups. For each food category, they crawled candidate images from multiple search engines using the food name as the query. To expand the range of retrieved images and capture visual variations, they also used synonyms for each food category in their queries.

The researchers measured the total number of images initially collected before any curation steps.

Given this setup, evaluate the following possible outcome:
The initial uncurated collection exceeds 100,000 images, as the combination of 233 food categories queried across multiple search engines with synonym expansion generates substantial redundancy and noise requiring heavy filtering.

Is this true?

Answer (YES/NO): YES